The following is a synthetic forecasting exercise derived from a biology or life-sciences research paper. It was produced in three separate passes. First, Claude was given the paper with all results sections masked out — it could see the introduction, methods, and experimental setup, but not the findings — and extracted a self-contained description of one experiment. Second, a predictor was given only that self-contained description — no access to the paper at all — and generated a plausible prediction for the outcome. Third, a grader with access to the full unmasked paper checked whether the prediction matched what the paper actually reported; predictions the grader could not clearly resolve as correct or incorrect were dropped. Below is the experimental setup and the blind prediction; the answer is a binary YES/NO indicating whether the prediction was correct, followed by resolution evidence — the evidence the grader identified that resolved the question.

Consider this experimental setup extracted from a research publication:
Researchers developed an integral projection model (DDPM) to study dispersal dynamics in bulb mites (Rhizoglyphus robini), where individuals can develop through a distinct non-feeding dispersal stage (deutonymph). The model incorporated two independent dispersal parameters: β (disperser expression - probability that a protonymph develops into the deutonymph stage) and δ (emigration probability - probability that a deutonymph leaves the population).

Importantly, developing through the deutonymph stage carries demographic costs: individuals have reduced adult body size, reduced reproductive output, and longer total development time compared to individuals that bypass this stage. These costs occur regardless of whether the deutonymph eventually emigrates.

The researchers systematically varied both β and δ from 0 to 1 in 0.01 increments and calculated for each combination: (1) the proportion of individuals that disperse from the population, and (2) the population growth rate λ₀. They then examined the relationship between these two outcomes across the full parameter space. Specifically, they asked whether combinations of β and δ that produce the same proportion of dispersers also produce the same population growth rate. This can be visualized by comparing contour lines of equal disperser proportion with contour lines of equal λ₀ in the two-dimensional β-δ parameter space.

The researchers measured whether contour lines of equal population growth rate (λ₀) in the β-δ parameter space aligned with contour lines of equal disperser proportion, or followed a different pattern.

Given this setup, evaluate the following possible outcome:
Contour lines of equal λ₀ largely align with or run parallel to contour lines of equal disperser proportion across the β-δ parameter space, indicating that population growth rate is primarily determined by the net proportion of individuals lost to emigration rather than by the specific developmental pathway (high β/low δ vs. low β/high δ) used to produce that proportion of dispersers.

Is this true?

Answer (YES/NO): NO